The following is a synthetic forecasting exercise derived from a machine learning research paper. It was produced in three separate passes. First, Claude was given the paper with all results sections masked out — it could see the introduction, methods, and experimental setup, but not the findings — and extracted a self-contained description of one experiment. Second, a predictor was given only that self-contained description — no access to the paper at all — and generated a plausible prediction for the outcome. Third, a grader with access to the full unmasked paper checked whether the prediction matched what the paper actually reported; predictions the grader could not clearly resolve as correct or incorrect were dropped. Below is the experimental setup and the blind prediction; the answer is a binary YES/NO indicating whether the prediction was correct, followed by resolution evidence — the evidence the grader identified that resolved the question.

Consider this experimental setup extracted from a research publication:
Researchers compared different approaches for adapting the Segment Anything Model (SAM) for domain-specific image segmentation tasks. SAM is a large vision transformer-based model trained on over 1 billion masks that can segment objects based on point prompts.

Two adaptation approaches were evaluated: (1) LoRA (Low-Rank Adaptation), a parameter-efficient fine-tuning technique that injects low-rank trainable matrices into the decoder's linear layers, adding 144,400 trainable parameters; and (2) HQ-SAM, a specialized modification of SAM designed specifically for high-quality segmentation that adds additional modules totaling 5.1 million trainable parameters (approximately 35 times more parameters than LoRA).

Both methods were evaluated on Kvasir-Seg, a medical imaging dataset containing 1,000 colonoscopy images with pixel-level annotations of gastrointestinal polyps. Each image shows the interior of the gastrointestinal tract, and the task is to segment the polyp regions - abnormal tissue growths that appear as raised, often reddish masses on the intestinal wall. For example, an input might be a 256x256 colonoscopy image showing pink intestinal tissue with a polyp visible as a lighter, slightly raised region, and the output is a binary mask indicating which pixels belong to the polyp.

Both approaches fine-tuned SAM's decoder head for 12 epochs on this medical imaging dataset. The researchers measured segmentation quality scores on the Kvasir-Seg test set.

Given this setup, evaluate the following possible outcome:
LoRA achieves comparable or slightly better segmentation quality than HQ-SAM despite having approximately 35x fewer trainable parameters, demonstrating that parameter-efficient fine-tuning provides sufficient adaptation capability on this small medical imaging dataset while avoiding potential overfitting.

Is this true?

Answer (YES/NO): YES